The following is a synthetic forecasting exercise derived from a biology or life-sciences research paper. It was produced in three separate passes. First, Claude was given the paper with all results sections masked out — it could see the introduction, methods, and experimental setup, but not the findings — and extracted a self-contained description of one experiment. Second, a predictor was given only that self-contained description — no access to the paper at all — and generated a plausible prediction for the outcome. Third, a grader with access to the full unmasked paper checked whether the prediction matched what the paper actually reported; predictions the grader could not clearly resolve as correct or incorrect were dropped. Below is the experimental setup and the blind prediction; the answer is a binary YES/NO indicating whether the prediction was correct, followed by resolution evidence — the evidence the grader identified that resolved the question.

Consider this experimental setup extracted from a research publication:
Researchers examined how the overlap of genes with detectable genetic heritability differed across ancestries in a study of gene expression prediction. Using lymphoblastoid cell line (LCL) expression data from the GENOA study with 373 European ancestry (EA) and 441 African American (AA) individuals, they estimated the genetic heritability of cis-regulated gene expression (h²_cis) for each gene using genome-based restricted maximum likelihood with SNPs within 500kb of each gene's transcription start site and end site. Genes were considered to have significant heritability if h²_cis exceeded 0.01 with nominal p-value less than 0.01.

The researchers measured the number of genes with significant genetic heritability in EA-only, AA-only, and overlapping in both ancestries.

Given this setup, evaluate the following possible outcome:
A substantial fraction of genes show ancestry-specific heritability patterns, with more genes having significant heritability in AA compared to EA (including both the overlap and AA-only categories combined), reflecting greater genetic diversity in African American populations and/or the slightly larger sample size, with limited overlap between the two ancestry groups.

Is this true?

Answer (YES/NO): NO